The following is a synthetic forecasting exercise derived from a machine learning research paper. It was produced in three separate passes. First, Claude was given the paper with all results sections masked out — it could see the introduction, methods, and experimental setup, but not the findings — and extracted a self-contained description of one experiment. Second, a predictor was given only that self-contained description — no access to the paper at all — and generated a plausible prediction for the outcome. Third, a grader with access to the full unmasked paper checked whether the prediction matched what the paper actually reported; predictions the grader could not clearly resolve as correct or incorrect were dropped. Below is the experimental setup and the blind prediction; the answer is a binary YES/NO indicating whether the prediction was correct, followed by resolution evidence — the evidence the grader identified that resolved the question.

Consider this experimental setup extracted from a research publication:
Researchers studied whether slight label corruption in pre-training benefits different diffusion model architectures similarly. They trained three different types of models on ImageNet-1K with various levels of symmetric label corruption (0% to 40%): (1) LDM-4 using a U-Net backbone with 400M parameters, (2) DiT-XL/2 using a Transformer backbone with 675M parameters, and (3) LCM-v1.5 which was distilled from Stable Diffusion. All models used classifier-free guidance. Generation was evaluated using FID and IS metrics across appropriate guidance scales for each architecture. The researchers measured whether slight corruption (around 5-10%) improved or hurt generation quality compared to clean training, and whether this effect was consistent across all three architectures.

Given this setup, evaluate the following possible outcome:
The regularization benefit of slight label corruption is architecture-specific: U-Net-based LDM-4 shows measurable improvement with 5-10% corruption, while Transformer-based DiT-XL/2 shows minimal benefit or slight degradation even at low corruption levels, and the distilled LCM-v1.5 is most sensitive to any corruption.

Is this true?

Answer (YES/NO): NO